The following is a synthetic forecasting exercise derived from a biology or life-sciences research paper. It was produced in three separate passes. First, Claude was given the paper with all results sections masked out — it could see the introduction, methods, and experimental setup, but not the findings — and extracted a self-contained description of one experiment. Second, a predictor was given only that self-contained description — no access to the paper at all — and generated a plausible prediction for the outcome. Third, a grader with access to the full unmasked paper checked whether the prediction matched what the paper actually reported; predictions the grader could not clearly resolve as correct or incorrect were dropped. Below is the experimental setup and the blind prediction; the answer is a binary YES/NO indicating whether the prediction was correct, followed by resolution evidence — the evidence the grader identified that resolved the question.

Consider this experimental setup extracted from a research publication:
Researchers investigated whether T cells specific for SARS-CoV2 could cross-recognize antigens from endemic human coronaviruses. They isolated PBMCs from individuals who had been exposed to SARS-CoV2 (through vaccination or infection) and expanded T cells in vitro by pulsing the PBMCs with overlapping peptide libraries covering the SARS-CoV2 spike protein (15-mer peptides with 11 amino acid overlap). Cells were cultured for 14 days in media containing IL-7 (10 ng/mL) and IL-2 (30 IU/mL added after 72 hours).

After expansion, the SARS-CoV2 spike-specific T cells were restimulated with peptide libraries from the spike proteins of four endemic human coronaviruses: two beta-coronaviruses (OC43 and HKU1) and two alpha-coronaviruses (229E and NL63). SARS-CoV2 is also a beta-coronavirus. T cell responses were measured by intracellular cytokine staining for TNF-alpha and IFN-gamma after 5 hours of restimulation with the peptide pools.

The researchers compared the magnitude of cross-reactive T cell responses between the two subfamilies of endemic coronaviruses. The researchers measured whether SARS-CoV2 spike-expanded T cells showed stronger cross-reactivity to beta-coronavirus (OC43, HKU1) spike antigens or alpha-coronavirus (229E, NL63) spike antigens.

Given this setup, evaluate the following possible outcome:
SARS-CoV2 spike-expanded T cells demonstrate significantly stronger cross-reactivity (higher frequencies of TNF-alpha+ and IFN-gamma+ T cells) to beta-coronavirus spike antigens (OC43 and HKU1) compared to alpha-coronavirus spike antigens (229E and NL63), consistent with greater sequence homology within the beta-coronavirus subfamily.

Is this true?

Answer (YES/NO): NO